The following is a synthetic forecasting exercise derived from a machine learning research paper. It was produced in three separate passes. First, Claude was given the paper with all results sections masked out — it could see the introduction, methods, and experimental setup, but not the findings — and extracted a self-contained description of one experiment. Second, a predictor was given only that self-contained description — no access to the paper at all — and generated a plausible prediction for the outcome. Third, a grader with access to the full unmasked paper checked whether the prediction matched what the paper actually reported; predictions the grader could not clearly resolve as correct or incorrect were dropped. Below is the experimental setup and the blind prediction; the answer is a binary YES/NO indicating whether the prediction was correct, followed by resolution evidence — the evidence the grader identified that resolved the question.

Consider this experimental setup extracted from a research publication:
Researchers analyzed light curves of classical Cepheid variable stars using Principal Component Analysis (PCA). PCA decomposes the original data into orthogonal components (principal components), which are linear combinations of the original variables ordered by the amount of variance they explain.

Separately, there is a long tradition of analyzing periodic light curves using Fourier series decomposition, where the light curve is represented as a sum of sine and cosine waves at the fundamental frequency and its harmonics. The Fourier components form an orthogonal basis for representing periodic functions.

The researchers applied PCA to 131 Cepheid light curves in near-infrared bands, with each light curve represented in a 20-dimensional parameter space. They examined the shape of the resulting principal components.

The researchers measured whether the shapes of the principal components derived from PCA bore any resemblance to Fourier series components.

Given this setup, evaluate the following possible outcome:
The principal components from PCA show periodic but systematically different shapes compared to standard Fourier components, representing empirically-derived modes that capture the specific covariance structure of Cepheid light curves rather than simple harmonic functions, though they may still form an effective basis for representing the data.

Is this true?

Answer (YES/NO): NO